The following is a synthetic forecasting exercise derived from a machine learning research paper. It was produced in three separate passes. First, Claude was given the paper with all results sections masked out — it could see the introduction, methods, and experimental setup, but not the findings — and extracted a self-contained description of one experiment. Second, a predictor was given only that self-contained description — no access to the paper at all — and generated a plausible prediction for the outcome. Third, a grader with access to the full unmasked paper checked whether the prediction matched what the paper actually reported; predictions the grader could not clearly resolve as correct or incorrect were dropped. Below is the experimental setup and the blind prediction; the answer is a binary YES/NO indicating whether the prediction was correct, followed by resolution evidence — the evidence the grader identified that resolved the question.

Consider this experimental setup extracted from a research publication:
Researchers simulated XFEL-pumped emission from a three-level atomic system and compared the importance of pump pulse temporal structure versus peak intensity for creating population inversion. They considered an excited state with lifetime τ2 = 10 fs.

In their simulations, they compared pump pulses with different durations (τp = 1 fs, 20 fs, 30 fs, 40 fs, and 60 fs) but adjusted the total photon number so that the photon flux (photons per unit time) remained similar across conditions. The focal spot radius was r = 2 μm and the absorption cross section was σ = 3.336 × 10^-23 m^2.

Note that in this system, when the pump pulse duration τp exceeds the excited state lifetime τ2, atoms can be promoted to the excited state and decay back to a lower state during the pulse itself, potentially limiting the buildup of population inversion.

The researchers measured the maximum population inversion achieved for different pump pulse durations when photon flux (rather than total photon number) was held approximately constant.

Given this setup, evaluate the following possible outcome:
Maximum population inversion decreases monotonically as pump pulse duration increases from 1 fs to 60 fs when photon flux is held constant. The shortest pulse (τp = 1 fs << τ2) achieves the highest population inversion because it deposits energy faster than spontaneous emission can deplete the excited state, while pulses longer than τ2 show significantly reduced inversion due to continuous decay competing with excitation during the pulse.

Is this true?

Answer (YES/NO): YES